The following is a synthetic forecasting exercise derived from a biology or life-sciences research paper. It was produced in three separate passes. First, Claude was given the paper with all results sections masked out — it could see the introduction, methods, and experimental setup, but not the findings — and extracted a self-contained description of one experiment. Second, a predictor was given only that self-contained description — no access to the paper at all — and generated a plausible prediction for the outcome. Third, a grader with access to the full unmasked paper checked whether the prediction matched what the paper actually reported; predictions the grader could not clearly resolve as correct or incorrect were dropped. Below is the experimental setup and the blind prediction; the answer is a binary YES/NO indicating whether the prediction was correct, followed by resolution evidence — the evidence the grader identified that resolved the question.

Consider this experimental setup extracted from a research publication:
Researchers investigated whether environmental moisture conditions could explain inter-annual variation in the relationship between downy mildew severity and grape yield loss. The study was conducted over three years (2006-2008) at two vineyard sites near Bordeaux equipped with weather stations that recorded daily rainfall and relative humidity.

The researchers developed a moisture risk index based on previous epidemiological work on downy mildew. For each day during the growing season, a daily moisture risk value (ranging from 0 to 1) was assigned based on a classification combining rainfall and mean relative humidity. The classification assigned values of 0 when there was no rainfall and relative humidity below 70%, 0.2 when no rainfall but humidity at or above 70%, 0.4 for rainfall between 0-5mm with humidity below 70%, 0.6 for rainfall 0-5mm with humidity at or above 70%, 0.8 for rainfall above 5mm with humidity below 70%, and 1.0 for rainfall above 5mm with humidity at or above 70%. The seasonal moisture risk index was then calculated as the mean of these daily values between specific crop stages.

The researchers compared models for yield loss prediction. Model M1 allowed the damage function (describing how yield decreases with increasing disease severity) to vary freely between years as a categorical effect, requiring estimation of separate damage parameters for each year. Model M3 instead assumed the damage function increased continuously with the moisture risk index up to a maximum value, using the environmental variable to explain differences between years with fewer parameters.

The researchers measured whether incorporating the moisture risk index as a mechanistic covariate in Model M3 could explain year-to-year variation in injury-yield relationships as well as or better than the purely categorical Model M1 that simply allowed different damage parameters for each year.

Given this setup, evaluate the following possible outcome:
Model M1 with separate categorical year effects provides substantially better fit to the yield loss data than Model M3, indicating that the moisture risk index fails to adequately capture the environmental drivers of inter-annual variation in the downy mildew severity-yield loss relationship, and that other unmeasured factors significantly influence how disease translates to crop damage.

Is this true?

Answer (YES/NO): NO